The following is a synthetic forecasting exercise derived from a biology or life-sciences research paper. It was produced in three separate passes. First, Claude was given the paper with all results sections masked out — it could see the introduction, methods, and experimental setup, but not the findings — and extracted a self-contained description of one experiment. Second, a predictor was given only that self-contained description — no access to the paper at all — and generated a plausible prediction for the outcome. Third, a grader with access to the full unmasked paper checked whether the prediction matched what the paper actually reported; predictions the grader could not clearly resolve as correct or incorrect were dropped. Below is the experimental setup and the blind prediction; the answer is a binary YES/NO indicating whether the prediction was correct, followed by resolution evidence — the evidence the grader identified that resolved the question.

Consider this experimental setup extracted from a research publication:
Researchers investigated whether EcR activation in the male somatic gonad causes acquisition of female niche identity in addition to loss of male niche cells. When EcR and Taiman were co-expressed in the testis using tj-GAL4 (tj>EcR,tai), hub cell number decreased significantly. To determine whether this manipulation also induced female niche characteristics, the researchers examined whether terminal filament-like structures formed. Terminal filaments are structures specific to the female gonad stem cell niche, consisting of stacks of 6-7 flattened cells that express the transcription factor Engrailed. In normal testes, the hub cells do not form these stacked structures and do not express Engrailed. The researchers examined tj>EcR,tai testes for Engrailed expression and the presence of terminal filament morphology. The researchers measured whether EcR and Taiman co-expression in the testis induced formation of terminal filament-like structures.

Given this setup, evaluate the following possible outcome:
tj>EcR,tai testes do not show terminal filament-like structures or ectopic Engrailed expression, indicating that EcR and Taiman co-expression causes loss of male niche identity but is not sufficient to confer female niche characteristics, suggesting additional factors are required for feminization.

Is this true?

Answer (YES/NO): NO